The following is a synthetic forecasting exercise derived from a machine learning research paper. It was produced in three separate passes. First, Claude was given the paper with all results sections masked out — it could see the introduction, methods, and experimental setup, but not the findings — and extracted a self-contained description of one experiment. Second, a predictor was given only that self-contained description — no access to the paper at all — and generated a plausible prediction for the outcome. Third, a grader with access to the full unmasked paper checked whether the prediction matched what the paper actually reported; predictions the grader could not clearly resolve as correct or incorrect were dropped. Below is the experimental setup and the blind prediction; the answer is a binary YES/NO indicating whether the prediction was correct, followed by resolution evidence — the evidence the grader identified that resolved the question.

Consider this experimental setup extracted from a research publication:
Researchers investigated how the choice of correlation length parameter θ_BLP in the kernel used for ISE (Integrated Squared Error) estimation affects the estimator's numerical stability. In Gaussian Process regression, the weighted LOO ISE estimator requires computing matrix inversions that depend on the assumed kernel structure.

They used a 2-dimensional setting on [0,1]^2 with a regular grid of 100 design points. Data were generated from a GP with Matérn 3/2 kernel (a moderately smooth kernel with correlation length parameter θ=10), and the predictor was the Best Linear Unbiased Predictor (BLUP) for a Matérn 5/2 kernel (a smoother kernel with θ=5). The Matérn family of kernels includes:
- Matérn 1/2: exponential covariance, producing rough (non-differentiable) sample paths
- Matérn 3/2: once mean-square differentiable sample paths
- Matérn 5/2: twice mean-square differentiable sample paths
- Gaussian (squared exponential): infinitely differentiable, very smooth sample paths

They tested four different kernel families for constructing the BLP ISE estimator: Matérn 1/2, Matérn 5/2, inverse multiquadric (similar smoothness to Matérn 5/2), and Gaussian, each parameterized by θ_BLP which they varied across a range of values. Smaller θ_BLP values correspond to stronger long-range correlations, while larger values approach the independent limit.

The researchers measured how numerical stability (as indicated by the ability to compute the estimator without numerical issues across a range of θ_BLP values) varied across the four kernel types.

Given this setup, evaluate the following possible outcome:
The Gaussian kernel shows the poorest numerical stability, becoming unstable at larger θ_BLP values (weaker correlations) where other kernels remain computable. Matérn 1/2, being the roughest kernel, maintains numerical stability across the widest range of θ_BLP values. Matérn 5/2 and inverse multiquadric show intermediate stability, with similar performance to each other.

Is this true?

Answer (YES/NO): NO